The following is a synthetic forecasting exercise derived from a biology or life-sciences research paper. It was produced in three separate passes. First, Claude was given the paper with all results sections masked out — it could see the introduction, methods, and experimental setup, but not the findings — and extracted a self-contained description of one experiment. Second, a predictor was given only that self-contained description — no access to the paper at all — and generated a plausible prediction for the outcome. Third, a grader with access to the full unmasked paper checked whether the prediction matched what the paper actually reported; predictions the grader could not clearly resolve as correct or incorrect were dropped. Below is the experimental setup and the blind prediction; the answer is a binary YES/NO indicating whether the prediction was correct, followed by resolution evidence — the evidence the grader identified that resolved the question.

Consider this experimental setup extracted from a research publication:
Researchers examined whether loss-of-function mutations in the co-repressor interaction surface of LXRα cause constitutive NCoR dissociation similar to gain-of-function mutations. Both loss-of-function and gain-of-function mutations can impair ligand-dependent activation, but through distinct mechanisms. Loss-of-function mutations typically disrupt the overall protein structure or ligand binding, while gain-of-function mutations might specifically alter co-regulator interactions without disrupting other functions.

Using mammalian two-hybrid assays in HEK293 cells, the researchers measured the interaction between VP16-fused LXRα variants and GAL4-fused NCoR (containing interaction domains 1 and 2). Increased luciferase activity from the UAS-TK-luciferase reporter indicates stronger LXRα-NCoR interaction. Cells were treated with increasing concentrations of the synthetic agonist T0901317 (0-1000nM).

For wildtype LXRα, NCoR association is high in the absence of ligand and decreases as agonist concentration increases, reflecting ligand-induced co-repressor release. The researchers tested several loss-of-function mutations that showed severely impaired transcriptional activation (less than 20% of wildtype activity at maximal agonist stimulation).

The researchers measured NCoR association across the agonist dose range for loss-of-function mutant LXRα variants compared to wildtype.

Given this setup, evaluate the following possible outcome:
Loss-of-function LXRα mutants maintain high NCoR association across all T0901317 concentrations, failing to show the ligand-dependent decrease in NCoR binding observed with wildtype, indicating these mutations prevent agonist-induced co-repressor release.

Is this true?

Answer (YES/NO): NO